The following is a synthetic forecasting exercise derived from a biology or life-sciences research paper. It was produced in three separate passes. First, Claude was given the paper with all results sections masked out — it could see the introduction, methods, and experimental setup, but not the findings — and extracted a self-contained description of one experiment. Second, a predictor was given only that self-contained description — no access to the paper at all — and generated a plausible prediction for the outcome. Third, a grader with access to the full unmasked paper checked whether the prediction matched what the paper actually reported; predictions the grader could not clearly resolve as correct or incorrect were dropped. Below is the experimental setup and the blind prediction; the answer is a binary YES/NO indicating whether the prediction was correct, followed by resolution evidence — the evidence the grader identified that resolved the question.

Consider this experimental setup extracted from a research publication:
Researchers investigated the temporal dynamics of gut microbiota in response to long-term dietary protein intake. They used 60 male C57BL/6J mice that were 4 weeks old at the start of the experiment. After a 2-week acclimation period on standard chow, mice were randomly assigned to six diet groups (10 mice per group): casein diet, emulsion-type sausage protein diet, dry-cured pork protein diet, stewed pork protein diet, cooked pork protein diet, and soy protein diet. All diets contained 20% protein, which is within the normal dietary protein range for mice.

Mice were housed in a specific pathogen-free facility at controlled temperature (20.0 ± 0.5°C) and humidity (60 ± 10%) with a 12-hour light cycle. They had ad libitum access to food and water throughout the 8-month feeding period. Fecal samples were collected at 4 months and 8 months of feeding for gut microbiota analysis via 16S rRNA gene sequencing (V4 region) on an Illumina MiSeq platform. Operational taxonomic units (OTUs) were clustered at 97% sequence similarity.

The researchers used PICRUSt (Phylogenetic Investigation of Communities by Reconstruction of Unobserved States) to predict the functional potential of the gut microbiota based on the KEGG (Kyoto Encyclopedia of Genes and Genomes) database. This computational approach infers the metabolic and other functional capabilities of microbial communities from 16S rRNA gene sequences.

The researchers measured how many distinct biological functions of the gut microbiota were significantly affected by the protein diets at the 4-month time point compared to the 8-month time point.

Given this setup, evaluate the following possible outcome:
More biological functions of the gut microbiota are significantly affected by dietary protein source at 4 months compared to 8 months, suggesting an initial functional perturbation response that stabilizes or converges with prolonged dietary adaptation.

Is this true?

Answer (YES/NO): NO